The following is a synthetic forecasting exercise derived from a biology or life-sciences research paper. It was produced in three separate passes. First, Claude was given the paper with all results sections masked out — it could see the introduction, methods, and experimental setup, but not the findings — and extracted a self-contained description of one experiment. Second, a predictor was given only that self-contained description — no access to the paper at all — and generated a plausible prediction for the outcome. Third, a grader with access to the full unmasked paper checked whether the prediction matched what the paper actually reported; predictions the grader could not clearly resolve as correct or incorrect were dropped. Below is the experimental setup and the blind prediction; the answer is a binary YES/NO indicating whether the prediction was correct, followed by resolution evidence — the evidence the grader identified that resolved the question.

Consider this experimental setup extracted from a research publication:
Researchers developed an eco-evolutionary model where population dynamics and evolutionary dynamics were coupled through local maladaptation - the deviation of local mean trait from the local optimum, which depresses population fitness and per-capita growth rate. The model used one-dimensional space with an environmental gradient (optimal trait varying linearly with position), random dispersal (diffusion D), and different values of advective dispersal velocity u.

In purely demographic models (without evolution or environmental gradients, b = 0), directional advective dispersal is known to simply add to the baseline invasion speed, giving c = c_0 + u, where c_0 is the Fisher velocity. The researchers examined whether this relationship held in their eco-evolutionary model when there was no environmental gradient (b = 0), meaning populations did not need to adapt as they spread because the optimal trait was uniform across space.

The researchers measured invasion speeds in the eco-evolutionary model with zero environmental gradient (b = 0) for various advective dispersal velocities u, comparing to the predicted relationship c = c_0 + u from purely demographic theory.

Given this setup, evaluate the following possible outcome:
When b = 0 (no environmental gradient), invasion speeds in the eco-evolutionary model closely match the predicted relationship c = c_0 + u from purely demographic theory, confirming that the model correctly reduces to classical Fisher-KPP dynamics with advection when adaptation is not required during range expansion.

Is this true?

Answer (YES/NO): YES